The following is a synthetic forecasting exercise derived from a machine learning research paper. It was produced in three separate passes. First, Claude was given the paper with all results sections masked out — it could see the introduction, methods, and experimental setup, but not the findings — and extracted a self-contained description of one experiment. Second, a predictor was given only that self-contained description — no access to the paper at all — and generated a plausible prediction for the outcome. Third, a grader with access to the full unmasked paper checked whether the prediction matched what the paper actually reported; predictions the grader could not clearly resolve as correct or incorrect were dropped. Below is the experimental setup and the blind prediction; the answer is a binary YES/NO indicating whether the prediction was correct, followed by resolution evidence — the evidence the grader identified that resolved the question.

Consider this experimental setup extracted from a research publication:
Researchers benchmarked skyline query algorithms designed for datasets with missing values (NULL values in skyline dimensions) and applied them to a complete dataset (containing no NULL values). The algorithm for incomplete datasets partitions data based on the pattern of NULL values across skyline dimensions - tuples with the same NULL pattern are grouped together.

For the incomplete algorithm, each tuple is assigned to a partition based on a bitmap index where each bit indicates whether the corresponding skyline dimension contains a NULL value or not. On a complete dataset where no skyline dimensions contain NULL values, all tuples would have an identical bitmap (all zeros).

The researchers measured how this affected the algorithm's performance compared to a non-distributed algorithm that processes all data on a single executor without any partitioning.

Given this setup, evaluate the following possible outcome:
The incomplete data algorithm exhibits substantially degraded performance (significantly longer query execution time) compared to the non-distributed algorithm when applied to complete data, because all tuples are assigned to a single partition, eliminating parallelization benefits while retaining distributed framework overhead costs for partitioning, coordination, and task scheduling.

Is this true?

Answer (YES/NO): YES